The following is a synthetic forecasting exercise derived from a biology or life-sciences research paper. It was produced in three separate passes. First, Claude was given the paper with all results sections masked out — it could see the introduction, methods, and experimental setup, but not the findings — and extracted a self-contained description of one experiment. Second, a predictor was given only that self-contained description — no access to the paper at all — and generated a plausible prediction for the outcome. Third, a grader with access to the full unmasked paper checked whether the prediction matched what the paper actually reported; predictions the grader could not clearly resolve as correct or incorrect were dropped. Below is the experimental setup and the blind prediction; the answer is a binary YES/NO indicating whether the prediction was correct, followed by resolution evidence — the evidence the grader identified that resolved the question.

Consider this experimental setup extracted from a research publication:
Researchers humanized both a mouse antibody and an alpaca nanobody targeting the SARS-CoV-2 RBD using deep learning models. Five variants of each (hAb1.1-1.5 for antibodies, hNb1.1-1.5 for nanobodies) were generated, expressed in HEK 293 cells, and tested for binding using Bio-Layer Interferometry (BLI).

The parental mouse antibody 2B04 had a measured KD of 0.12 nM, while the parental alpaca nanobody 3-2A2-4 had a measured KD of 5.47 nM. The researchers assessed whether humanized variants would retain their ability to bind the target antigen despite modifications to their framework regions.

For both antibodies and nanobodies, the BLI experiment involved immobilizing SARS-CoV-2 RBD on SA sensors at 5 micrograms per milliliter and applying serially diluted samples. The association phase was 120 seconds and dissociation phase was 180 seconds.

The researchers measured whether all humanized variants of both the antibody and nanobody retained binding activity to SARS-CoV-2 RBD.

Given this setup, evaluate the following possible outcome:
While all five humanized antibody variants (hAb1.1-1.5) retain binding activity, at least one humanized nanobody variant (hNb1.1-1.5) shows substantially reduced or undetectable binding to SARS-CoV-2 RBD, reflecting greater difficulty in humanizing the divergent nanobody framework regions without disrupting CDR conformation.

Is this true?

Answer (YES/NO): NO